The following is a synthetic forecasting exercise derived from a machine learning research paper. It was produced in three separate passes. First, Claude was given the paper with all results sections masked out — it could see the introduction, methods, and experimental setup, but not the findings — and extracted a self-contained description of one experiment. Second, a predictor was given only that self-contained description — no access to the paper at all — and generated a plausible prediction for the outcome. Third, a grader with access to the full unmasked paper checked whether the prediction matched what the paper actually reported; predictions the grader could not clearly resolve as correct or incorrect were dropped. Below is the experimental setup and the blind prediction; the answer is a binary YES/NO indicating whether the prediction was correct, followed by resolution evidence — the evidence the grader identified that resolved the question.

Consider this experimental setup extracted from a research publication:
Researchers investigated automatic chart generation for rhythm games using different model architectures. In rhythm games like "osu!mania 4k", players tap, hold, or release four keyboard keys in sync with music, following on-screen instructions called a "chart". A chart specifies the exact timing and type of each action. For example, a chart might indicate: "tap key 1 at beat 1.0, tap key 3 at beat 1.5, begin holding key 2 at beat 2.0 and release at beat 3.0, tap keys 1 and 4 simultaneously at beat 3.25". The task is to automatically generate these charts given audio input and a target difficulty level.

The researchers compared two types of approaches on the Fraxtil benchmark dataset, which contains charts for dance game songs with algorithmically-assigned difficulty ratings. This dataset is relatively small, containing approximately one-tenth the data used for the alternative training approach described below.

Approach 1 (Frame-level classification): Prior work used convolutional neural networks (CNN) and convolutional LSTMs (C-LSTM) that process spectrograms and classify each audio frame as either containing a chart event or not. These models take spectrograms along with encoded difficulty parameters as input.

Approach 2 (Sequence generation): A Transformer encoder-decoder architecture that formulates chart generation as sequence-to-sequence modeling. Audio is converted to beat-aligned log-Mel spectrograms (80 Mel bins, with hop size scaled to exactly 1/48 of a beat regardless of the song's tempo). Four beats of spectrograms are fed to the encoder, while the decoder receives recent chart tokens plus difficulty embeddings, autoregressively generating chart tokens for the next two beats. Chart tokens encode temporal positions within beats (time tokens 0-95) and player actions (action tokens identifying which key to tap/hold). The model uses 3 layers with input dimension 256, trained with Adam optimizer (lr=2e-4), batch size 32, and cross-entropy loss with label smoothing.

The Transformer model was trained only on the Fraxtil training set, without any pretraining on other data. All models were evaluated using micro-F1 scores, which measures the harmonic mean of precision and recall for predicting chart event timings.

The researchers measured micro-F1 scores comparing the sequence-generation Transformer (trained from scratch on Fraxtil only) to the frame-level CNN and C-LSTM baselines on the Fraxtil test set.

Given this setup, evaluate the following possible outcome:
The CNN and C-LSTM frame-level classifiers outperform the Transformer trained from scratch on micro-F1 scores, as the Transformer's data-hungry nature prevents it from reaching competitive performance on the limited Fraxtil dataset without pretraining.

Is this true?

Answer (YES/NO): YES